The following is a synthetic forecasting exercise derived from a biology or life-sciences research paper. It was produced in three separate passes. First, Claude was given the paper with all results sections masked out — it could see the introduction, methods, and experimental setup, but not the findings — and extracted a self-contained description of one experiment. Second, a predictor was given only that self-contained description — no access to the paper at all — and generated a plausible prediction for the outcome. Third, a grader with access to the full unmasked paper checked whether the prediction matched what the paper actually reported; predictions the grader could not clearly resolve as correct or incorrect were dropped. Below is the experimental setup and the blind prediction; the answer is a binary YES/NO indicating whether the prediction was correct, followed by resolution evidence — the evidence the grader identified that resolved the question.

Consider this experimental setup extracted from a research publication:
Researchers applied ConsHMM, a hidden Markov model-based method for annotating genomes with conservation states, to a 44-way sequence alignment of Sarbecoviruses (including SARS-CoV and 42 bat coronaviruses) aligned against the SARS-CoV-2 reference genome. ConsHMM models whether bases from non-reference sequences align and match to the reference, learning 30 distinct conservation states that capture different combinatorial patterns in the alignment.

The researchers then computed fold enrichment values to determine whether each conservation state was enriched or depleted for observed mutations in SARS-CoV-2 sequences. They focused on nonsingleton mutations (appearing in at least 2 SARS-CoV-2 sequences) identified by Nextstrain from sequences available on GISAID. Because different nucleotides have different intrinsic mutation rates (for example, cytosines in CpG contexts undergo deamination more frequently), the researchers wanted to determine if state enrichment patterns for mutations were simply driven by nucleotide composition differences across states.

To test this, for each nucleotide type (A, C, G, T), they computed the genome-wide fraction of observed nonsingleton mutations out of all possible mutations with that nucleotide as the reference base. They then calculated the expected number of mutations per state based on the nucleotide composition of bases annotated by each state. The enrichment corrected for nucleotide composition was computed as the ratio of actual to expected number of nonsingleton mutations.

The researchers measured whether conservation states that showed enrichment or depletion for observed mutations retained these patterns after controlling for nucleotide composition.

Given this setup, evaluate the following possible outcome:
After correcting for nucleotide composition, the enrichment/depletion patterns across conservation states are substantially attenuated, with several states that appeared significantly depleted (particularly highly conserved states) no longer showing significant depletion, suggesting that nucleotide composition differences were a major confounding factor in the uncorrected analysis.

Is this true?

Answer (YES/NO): NO